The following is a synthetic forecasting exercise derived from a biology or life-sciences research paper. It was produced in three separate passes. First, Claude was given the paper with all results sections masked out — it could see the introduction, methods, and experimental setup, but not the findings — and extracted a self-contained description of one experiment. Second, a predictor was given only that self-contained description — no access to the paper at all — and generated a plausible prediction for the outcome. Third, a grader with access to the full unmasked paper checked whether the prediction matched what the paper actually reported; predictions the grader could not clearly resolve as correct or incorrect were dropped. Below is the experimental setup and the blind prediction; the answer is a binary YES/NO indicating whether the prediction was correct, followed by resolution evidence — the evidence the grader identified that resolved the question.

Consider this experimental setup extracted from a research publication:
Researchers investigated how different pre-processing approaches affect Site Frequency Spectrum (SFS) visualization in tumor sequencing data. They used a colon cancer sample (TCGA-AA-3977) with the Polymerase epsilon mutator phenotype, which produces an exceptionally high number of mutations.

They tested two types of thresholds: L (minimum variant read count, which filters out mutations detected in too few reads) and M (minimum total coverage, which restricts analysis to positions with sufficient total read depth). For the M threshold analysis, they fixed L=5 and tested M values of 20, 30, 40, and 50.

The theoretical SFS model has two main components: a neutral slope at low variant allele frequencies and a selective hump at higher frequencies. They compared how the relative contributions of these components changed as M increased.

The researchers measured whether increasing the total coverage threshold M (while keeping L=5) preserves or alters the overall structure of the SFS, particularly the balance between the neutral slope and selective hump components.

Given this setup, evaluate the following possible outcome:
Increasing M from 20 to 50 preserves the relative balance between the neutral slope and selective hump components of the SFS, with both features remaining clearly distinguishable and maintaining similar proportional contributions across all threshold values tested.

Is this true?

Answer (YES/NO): YES